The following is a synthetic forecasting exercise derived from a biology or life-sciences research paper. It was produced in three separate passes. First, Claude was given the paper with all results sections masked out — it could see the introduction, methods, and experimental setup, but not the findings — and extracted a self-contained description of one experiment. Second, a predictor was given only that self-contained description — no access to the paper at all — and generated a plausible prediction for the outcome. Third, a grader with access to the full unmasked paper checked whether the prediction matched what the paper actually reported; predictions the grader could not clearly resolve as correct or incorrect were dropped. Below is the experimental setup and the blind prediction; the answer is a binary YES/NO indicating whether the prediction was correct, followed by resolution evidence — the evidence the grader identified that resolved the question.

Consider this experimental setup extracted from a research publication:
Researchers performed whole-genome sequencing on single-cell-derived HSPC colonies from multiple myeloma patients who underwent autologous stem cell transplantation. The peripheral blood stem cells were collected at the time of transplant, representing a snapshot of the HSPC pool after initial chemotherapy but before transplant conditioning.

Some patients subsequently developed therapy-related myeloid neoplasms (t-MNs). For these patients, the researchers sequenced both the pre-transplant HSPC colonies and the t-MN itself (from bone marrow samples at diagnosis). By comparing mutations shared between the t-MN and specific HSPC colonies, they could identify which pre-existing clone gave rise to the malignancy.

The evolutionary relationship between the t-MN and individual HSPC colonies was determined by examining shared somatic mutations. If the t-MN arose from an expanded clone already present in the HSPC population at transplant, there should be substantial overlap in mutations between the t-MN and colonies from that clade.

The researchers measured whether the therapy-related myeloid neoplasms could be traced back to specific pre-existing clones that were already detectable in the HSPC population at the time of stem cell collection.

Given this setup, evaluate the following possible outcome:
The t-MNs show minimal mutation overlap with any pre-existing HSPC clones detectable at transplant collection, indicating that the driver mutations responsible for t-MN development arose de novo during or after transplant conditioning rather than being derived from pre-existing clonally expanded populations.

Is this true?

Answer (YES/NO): NO